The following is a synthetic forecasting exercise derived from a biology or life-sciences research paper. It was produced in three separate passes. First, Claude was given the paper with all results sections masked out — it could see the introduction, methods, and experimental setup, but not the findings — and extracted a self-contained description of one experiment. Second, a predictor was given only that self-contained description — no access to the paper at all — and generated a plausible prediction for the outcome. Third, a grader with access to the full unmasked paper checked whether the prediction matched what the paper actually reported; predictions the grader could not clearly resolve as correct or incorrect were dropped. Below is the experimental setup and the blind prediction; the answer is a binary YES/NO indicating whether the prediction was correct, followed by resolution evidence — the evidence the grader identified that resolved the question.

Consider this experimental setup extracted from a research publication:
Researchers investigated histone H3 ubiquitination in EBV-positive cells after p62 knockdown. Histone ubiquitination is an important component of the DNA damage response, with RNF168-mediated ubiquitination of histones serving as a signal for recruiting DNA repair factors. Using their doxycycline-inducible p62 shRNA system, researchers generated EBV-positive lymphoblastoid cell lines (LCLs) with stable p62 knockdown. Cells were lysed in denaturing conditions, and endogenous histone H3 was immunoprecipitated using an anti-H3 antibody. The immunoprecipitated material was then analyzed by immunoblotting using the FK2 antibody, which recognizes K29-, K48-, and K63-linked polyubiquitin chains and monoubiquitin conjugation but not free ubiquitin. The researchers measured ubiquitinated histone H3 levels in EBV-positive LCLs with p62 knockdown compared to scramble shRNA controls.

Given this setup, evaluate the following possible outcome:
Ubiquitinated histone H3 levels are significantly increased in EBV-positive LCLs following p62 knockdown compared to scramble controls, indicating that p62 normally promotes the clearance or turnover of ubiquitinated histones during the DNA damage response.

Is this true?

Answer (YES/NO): NO